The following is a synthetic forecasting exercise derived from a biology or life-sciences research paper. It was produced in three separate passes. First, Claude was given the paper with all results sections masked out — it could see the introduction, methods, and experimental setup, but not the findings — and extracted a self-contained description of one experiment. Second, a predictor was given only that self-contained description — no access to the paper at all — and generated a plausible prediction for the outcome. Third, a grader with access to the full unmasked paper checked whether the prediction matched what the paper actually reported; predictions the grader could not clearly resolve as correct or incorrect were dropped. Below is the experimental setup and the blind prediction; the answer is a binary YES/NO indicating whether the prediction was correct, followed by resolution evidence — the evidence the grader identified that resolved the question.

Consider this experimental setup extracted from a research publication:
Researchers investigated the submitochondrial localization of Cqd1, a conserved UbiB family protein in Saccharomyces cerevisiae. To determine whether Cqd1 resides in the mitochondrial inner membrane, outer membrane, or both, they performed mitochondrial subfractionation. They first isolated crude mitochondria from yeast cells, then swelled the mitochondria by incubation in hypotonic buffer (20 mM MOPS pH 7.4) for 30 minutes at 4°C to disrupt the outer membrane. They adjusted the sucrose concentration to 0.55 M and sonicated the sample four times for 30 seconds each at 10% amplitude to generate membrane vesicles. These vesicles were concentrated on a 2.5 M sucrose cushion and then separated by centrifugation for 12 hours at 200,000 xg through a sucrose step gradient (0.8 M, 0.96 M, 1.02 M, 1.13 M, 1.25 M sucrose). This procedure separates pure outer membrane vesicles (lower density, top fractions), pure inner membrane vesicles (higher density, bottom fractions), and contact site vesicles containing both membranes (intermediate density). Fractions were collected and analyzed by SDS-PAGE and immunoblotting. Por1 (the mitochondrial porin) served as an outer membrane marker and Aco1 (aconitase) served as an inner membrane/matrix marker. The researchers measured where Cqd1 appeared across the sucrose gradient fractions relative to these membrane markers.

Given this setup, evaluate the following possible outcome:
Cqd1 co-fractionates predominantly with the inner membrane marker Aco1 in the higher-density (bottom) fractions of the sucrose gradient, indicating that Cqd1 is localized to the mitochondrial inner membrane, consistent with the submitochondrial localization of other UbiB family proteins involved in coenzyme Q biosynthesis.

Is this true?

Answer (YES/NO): NO